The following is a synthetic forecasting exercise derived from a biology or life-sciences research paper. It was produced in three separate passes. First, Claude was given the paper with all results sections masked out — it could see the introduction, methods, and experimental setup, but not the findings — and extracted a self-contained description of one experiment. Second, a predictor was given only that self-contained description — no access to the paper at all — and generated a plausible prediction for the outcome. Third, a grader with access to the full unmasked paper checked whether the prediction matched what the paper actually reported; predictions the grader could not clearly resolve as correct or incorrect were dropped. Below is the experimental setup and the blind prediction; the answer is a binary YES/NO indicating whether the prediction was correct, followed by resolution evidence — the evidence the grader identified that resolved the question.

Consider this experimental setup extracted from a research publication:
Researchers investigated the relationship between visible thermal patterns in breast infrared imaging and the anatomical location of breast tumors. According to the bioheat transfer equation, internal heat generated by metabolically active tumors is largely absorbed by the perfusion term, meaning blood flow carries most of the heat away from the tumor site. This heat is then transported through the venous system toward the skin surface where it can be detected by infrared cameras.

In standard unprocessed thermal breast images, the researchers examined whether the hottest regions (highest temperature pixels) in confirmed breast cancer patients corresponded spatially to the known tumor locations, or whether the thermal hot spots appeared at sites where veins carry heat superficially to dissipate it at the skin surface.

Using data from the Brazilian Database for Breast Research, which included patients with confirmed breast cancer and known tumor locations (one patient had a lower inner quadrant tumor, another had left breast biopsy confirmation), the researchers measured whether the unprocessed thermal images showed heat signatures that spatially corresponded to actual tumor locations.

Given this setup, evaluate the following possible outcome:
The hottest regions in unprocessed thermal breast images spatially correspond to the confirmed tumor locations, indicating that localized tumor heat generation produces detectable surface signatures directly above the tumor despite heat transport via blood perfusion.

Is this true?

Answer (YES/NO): NO